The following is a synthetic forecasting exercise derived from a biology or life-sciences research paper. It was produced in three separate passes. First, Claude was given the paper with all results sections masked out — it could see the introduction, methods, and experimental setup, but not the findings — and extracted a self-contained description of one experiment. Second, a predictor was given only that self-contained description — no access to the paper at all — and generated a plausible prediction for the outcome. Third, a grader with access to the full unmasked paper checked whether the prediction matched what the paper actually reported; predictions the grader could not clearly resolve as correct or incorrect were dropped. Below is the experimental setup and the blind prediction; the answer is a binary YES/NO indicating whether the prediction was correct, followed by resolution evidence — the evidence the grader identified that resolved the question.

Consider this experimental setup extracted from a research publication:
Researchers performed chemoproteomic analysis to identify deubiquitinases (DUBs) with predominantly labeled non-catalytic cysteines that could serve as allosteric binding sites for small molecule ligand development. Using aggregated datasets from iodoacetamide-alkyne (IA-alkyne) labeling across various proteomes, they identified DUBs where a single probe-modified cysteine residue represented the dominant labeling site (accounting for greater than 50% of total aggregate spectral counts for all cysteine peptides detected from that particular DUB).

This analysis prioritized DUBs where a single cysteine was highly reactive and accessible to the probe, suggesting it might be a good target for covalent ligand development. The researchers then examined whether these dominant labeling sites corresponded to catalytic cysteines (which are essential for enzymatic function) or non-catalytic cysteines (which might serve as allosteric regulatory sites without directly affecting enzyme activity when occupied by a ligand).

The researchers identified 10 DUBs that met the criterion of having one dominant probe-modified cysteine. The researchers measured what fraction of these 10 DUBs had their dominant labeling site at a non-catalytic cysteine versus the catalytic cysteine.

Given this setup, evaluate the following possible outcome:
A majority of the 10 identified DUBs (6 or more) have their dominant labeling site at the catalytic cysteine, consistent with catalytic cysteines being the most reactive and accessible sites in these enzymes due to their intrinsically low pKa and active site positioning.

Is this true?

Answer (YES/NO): NO